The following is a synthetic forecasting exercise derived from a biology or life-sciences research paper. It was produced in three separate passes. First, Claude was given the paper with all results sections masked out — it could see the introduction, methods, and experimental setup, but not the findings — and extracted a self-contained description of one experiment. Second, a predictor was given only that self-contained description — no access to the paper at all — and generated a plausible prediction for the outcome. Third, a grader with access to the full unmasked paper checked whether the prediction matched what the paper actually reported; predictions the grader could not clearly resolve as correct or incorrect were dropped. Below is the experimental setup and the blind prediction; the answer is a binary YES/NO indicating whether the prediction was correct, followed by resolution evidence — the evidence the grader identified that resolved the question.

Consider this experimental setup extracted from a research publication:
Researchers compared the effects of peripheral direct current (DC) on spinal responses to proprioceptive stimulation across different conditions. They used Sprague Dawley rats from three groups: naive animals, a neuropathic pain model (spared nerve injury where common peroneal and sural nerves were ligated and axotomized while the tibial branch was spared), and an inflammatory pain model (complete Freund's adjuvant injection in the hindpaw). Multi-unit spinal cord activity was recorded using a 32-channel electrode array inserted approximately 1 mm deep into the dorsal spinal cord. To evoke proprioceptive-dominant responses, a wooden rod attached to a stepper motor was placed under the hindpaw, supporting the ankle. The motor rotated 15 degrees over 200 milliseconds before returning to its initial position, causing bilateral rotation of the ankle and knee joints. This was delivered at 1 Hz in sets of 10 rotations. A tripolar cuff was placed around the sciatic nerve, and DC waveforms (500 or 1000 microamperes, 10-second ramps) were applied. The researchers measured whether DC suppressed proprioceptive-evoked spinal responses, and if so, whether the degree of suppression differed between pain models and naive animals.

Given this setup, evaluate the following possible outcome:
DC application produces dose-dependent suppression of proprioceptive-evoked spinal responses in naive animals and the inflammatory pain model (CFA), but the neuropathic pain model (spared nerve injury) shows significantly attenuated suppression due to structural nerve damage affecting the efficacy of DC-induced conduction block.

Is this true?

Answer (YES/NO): NO